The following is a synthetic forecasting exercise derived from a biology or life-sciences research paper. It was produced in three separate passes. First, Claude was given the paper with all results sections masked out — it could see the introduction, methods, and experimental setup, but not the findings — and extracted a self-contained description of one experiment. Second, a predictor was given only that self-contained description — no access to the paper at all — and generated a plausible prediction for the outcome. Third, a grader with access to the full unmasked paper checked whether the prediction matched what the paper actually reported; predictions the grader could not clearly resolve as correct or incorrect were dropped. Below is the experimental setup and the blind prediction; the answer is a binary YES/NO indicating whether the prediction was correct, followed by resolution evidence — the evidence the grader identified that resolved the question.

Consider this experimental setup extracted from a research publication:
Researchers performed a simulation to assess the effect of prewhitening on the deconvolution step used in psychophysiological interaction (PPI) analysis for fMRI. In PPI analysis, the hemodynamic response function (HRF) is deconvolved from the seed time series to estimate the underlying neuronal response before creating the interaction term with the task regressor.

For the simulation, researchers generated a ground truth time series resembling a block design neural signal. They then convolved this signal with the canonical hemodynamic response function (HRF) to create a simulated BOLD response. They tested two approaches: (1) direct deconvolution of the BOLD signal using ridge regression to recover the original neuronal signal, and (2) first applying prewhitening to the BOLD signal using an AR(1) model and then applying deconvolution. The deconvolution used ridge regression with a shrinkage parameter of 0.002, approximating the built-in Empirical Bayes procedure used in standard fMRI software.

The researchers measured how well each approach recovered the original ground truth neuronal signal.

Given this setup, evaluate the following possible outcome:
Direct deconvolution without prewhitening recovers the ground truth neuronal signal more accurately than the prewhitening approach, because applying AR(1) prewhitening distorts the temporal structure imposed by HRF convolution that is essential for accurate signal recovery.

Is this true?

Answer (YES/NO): YES